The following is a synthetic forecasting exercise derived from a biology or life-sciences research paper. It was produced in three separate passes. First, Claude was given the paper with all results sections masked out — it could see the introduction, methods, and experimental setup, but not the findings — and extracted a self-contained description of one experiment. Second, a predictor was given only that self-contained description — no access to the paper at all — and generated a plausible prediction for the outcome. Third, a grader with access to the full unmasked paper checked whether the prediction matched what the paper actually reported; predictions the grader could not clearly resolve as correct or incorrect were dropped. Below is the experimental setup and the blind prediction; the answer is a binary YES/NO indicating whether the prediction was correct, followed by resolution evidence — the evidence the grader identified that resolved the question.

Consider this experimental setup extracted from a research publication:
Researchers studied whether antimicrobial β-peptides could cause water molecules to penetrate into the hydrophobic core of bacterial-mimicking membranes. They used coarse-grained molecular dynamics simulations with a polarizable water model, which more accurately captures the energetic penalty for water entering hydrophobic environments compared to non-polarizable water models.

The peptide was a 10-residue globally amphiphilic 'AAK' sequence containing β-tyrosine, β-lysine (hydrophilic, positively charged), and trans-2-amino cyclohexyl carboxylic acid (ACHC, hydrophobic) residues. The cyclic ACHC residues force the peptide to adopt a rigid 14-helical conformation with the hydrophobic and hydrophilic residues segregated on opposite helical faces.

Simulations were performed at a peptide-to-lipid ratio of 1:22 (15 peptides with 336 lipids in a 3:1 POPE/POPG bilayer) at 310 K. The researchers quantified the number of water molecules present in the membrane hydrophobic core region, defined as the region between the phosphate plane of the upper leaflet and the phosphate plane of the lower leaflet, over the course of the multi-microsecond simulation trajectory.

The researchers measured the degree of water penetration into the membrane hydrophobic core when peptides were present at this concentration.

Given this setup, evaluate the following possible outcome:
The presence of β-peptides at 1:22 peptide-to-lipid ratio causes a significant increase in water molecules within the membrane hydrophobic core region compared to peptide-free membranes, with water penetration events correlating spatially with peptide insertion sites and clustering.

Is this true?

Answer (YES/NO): YES